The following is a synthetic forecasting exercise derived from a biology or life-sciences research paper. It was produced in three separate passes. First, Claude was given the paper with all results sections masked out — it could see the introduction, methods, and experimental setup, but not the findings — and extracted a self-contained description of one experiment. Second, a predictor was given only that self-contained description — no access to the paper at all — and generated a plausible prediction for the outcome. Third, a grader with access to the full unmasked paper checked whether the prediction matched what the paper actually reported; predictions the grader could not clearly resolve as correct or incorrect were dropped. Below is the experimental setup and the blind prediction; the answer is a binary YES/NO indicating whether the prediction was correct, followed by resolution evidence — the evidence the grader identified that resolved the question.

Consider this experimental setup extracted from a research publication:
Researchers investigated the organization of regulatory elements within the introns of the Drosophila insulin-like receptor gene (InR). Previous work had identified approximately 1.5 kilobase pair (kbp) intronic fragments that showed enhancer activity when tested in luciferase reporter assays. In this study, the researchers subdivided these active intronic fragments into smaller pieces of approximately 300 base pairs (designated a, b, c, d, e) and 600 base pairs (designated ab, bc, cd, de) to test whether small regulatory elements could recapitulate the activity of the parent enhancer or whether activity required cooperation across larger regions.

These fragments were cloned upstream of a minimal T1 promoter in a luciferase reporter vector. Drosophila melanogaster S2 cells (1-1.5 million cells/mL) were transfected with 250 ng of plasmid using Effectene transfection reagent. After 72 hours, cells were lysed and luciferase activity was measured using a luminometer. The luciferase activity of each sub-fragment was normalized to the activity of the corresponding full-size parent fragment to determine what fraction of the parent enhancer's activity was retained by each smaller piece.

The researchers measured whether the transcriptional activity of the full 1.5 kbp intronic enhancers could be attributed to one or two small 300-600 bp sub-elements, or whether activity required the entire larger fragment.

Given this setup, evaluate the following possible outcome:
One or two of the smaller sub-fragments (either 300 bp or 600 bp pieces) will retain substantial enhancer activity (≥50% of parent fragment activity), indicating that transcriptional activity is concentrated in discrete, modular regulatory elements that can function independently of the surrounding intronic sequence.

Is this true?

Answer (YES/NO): YES